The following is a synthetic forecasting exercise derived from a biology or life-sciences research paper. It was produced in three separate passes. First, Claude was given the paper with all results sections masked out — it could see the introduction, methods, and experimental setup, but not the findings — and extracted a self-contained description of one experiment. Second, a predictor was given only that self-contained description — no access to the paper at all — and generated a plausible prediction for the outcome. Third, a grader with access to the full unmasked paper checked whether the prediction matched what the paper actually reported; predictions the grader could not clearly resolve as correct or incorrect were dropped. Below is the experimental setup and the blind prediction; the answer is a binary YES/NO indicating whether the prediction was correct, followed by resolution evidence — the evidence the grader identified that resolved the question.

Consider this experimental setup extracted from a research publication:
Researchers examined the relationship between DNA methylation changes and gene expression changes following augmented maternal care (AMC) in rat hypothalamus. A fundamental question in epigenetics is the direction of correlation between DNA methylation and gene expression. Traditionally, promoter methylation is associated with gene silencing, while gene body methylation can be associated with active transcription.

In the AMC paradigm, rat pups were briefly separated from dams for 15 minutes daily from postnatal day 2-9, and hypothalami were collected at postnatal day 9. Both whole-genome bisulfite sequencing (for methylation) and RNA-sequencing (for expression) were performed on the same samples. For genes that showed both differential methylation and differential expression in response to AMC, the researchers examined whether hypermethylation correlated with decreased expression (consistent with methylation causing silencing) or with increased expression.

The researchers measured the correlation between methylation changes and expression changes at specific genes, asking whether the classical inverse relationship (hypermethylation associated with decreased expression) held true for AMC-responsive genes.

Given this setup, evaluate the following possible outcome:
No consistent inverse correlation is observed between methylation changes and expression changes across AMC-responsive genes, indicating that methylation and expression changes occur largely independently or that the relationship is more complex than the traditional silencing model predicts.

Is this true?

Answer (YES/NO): YES